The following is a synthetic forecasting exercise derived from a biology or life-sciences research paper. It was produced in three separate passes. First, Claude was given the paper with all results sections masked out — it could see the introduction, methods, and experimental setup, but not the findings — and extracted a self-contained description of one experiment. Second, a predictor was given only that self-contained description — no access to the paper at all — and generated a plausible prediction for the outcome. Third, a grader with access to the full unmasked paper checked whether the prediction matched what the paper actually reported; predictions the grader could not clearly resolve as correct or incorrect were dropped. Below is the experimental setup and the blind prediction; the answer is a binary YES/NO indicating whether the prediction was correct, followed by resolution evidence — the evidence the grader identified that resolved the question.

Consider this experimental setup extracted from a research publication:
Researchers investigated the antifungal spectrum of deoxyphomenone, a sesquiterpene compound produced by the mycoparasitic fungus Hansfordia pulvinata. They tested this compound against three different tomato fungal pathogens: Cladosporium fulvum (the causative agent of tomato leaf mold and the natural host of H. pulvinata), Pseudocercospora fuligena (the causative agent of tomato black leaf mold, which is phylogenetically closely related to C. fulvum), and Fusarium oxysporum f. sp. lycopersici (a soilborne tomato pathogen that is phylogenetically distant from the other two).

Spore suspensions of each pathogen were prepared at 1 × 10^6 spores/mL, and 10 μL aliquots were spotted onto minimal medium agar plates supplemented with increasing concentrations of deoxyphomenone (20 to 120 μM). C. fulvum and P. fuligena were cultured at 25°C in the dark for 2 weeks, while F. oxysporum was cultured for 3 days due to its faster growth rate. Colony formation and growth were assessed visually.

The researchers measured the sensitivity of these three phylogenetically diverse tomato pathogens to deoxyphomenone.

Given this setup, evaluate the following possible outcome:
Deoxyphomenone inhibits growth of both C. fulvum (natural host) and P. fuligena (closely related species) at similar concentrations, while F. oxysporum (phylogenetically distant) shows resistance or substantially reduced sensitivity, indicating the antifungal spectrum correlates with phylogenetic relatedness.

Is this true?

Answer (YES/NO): YES